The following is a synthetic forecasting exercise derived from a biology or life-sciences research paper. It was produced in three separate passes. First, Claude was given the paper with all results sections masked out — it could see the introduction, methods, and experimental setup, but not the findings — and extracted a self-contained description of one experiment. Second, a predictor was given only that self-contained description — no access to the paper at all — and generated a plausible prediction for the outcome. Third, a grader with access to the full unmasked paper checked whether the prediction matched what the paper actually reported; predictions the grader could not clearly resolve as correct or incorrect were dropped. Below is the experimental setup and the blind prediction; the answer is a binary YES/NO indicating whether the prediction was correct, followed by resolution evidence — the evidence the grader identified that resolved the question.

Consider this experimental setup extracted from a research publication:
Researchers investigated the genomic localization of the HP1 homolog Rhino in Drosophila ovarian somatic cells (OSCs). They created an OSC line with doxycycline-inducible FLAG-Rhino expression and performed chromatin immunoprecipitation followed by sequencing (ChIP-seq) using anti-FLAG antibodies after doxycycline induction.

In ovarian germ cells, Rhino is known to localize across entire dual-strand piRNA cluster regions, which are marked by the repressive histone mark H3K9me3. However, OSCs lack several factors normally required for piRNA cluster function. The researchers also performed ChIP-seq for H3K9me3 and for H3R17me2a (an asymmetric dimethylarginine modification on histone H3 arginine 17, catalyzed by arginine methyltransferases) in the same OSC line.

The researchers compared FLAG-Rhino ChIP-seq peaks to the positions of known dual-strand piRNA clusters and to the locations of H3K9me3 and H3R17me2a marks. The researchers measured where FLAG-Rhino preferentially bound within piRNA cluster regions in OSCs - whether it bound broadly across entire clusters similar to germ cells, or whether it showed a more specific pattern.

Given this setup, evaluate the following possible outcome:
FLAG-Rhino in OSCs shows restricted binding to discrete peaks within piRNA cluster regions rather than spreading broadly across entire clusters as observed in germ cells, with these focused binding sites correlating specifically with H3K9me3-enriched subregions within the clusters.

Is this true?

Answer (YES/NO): NO